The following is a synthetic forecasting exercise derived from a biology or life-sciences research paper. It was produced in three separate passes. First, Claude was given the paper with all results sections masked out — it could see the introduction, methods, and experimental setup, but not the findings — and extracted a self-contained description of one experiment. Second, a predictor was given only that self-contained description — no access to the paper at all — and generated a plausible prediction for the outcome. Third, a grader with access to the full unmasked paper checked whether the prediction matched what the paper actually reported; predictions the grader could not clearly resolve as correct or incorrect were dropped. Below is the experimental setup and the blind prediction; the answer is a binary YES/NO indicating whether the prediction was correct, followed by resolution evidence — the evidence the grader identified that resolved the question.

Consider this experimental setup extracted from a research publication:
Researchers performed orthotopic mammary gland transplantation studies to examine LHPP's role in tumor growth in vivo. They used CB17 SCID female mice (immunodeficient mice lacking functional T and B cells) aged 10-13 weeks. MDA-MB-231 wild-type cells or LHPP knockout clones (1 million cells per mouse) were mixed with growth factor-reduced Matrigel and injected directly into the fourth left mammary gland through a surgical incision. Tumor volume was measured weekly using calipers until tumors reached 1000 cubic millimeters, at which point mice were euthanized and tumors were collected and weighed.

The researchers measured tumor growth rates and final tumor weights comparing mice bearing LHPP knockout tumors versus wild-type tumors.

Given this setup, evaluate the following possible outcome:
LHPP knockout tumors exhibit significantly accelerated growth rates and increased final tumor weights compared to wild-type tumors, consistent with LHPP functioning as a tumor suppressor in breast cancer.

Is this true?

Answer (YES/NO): NO